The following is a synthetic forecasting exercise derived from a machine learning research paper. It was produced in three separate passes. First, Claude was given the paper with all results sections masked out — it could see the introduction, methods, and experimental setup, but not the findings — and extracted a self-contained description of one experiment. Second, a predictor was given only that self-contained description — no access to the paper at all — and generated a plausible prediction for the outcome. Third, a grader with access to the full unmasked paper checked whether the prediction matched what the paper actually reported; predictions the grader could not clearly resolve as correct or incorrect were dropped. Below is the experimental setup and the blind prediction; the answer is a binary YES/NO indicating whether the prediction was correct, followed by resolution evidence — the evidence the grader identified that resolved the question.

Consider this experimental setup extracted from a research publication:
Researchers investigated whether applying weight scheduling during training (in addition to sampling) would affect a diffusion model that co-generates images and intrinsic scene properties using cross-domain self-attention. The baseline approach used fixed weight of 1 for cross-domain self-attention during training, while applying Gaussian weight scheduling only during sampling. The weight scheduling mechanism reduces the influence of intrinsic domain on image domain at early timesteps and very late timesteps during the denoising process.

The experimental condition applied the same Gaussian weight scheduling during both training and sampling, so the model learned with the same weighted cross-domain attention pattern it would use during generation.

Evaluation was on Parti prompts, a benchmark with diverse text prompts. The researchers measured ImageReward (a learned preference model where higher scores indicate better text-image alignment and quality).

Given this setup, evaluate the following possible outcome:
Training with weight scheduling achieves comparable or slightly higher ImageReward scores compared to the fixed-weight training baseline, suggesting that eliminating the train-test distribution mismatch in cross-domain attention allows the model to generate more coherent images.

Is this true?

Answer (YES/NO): NO